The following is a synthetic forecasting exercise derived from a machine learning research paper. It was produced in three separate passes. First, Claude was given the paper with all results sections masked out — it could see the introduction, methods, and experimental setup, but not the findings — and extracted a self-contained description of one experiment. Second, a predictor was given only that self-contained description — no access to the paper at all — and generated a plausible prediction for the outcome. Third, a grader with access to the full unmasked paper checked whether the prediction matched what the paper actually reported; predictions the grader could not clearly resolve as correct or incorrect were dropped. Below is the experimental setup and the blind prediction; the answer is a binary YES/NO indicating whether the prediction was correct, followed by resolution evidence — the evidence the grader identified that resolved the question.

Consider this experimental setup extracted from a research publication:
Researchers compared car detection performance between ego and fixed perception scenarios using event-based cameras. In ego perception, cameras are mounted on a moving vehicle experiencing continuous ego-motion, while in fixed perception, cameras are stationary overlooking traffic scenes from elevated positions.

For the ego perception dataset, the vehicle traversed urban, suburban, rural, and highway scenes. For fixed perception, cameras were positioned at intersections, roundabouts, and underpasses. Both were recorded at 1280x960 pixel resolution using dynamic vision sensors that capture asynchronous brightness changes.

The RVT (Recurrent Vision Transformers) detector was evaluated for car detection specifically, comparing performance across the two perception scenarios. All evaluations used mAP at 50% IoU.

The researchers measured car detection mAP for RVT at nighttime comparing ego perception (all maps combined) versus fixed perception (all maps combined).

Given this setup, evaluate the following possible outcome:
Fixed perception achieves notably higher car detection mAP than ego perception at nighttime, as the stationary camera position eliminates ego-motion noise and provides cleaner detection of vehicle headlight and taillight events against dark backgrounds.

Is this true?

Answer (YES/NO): YES